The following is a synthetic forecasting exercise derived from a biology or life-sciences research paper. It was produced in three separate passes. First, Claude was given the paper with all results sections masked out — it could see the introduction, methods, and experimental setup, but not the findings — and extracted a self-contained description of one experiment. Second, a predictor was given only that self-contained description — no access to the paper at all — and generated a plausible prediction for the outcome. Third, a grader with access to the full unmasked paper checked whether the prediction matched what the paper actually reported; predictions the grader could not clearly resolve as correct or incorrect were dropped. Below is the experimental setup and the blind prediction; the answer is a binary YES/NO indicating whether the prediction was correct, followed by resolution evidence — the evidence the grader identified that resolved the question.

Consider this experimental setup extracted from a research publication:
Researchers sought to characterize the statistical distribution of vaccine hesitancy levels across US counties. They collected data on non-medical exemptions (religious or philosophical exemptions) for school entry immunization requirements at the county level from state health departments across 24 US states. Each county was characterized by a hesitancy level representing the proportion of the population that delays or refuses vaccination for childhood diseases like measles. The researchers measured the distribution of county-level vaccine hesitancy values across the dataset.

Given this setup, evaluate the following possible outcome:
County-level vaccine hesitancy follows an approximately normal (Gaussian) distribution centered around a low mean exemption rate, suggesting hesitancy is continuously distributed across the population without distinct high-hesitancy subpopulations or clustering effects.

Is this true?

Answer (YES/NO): NO